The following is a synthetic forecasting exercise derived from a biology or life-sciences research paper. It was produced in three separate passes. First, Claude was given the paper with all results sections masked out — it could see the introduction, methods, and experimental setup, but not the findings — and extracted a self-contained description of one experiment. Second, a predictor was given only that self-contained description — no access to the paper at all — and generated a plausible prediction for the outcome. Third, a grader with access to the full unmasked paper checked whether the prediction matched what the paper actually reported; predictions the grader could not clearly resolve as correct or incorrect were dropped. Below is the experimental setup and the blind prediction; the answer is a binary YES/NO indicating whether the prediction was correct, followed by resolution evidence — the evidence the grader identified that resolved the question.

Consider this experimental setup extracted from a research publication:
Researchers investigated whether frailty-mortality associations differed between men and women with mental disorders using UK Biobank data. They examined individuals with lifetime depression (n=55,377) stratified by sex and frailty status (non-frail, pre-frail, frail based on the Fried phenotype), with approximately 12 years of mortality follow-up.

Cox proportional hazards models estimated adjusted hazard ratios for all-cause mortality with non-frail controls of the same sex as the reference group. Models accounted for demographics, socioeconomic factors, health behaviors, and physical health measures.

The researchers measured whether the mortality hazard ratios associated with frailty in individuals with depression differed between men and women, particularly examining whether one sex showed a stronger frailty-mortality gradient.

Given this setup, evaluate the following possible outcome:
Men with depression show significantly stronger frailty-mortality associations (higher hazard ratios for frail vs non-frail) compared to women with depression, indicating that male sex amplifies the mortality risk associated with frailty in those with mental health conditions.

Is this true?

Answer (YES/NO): NO